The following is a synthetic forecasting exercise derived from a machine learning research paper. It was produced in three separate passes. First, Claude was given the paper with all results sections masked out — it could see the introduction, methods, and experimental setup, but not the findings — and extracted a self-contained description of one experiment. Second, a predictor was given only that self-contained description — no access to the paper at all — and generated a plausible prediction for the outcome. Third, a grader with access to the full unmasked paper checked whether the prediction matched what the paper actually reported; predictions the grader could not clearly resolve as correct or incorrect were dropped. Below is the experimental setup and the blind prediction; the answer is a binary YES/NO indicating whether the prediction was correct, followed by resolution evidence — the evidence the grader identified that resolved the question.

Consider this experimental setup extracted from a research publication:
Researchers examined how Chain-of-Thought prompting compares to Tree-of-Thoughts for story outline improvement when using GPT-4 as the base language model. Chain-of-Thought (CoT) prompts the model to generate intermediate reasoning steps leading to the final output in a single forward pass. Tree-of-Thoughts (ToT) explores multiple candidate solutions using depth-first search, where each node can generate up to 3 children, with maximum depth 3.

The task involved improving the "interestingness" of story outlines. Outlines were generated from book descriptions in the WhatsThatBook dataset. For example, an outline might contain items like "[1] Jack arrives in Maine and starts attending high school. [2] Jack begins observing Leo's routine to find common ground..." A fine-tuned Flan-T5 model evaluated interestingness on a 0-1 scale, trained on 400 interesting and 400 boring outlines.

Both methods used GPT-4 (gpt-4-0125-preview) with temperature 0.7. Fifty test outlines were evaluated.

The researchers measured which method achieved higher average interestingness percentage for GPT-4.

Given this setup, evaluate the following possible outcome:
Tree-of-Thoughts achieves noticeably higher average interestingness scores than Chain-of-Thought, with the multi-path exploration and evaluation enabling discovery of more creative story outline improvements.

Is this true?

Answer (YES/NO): YES